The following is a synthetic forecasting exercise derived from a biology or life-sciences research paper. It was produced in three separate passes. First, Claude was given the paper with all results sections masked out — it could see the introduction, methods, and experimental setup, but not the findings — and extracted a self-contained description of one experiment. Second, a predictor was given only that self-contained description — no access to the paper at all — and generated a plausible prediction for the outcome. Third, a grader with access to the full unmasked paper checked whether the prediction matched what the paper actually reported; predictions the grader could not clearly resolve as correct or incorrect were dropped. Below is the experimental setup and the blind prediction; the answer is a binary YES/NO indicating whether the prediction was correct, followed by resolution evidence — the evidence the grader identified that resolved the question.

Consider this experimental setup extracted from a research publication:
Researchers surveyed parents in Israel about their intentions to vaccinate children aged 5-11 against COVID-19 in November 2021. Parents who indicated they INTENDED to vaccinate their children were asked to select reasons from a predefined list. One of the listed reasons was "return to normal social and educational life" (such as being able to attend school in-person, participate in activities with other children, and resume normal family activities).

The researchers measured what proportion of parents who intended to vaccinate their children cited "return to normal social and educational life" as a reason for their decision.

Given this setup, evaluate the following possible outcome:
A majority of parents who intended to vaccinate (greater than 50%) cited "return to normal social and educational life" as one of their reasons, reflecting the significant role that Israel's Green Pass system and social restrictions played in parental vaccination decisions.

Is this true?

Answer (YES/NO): YES